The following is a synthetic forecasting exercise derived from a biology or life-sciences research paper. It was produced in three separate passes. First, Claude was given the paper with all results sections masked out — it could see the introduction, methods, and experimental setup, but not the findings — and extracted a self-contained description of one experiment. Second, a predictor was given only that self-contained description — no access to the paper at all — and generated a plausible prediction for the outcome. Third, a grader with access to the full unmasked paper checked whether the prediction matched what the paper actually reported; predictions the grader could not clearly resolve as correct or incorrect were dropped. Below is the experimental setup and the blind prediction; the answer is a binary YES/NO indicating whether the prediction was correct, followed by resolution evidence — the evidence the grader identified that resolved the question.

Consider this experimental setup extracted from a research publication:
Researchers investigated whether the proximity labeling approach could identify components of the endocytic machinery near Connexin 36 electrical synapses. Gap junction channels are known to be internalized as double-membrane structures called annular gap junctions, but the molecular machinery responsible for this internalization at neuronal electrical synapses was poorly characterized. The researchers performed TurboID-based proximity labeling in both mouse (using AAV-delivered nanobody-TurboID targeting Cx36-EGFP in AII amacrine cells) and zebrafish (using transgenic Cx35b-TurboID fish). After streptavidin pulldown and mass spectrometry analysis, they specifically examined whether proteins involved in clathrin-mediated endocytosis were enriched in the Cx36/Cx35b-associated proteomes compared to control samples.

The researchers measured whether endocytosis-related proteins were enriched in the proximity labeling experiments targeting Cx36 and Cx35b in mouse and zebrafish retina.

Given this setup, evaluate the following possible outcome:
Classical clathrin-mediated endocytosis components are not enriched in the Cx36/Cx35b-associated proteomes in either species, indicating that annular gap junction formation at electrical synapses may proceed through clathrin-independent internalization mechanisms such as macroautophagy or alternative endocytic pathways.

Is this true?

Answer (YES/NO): NO